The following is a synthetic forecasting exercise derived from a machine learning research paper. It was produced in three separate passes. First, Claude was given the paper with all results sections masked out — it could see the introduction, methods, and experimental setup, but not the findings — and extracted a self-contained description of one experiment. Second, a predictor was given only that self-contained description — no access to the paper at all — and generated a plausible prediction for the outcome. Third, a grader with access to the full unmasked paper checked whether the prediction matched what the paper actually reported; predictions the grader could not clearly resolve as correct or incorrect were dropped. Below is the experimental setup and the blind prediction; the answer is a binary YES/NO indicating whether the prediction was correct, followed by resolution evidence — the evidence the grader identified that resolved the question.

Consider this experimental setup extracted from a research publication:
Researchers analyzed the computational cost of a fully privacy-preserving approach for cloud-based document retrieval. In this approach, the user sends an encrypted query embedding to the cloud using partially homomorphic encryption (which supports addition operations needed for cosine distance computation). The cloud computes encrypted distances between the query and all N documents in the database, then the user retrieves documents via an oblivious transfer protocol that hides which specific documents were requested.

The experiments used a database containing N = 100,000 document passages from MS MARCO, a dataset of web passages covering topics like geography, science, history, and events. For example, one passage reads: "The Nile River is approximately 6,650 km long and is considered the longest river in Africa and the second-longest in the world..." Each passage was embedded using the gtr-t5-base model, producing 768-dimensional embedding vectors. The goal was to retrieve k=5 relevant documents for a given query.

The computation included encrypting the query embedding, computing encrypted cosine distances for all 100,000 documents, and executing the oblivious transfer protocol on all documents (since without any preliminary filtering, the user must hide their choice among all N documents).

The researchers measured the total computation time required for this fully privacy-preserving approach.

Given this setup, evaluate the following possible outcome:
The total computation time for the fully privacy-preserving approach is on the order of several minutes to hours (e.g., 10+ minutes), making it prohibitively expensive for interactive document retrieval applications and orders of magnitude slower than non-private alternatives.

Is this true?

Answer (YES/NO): YES